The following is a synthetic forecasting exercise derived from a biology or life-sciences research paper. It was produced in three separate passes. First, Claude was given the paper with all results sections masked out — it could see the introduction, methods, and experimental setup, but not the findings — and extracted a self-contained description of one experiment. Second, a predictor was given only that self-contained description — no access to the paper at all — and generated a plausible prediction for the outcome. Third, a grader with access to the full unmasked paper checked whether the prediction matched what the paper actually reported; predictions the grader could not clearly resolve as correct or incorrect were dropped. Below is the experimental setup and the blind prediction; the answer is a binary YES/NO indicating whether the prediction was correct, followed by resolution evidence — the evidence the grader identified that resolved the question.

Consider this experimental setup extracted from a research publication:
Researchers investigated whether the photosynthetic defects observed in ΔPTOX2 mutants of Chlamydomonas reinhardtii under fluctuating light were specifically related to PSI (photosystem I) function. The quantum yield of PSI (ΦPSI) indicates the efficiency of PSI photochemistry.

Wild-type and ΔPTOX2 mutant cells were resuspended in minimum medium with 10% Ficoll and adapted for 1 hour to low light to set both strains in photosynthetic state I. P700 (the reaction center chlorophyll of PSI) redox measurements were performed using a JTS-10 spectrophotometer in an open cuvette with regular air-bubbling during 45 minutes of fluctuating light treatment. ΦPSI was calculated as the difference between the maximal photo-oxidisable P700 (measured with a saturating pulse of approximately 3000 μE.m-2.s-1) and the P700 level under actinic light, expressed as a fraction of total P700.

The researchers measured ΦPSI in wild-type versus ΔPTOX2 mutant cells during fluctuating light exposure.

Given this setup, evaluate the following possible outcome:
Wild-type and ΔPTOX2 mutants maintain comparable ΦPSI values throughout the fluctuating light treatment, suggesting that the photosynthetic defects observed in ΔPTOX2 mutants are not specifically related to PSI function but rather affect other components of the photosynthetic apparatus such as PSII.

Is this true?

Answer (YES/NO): NO